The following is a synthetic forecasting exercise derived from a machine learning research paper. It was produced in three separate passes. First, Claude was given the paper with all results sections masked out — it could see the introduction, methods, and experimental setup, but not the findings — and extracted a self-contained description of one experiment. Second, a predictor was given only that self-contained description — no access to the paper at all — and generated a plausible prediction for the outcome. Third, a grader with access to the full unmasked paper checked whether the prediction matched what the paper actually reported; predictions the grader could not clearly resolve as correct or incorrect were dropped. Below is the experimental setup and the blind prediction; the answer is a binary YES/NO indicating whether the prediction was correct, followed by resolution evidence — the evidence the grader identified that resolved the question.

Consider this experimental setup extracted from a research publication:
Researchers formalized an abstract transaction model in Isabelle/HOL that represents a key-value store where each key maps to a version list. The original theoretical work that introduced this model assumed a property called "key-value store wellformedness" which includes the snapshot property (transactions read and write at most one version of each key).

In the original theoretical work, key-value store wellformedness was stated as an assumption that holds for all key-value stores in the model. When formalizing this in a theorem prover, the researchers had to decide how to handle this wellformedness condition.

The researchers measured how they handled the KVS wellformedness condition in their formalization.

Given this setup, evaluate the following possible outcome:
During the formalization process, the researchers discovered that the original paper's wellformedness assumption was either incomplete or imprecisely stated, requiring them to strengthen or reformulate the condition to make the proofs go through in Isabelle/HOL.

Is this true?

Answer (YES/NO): NO